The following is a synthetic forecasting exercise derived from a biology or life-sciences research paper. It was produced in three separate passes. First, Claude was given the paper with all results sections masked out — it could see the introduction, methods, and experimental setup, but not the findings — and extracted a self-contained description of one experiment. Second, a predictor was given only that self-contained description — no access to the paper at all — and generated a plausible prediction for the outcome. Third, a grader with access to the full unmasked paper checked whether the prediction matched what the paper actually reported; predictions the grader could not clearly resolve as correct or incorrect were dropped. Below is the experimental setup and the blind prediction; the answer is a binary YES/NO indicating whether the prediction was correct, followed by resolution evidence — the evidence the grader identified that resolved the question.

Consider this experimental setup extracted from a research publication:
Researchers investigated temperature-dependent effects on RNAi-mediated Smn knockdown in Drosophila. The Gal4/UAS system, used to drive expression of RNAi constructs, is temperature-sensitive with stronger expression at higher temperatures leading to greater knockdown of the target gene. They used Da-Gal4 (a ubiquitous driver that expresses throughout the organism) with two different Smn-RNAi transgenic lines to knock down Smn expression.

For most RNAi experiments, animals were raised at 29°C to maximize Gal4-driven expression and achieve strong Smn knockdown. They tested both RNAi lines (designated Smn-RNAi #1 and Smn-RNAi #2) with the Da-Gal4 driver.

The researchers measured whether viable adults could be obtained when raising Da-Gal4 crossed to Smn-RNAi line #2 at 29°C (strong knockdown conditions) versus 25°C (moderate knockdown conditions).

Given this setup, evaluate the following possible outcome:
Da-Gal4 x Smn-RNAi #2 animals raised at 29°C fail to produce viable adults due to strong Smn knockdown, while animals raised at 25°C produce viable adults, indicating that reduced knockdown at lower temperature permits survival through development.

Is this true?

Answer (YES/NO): YES